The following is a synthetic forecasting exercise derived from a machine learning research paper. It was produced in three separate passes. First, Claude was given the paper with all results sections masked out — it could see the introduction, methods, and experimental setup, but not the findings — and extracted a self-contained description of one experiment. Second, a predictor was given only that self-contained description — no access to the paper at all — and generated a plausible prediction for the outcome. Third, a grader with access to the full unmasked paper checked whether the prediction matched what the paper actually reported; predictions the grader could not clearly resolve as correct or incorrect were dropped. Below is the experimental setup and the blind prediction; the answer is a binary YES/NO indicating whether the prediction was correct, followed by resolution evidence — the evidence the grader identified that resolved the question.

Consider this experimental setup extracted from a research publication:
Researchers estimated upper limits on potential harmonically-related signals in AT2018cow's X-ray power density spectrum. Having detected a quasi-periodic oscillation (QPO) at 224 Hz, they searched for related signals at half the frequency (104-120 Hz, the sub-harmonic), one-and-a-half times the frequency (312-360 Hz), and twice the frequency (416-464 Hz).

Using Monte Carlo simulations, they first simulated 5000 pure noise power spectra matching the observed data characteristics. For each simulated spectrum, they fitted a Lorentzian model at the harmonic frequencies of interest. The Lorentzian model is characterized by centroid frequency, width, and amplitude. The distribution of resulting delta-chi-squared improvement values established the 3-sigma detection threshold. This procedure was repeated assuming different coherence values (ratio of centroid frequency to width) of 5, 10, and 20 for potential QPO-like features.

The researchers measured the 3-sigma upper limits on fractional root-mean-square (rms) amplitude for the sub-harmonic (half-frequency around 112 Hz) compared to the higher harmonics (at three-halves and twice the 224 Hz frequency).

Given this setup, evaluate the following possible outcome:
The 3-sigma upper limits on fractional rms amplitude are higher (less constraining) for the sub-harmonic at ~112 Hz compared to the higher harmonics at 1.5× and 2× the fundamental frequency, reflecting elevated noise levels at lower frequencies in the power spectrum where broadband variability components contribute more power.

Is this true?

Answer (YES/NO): NO